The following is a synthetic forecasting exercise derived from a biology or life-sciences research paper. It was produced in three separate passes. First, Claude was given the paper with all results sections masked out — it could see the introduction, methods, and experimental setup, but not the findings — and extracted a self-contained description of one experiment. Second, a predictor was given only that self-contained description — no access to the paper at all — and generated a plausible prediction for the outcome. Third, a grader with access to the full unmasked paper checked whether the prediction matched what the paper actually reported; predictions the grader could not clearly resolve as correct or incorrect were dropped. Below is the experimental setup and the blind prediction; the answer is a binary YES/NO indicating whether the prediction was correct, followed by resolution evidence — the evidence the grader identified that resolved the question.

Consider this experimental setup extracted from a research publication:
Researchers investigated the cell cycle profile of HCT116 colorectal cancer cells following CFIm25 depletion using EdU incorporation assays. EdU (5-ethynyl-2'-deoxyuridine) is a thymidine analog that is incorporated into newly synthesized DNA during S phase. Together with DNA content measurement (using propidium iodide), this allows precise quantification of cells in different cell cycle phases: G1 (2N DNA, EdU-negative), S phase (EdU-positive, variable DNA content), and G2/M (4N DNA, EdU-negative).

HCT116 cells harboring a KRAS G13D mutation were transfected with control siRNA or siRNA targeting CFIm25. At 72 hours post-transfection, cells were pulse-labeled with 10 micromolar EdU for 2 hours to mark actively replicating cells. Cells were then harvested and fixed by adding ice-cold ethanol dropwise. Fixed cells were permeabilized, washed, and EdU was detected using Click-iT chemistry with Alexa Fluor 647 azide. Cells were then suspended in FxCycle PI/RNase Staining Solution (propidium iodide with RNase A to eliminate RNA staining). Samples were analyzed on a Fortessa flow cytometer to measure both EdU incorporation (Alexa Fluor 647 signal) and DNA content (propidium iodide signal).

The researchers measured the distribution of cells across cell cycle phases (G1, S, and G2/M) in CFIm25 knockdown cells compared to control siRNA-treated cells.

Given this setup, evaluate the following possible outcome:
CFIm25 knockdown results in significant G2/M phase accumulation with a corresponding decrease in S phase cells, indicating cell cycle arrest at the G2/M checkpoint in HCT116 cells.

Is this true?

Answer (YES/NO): NO